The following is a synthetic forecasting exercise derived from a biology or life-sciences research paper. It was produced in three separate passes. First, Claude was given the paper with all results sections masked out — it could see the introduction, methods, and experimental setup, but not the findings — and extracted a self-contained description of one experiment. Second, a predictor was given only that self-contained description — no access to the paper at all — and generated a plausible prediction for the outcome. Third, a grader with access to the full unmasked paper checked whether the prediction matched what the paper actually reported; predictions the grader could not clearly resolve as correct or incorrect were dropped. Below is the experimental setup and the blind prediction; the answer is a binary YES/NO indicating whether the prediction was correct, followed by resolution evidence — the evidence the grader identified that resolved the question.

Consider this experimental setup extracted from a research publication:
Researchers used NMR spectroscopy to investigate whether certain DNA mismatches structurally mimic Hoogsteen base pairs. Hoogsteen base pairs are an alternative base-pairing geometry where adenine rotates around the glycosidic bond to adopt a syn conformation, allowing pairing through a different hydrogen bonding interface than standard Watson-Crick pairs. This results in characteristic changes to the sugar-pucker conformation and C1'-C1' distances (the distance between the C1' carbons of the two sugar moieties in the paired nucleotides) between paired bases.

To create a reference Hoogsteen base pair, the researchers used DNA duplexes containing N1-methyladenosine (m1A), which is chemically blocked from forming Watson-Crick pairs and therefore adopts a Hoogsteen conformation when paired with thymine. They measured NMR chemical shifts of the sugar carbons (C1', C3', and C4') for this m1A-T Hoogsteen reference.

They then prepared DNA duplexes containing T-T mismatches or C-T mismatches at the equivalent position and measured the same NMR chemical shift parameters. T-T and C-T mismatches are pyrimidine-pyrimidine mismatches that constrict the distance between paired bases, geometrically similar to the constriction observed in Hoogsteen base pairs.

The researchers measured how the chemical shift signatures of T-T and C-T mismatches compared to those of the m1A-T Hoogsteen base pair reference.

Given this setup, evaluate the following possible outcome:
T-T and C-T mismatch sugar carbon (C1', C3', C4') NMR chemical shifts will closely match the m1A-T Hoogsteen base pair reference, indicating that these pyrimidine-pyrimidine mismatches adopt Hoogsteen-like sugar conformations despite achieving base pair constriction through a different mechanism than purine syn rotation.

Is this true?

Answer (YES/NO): YES